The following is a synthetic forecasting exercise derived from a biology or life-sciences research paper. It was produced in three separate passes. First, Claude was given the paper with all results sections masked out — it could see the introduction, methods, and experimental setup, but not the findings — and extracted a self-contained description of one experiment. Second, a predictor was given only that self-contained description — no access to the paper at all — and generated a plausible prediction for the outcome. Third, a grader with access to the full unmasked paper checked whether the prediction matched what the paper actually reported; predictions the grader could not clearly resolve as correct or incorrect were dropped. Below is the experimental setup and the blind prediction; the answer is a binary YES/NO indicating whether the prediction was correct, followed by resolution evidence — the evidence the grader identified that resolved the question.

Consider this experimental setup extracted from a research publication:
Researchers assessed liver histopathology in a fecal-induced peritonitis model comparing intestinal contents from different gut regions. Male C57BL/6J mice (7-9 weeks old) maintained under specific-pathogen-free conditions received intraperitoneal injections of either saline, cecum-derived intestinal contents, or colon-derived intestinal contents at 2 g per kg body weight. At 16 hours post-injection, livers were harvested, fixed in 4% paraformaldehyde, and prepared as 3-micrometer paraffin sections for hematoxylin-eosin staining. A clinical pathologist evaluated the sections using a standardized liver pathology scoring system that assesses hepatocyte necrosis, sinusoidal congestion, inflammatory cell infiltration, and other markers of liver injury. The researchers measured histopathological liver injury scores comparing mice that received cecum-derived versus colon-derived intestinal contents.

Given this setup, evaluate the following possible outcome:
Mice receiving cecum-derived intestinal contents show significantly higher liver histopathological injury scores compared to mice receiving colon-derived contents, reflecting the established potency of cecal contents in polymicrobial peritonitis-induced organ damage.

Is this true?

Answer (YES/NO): NO